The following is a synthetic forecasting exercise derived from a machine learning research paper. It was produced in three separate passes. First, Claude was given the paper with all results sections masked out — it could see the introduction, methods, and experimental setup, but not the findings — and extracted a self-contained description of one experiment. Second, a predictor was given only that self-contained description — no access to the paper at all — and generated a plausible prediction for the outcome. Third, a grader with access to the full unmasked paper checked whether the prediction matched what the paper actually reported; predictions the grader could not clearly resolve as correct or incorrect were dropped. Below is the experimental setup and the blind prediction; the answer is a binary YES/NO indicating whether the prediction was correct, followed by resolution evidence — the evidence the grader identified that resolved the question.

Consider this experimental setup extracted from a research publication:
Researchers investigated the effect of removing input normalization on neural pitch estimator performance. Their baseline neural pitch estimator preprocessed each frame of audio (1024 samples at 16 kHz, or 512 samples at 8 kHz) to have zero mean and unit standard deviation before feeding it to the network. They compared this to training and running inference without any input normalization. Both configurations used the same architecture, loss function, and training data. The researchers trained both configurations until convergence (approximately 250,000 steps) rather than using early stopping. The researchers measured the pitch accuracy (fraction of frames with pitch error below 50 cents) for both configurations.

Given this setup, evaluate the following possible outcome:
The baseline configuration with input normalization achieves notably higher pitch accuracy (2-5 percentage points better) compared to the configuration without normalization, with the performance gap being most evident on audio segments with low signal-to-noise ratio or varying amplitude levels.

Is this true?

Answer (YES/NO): NO